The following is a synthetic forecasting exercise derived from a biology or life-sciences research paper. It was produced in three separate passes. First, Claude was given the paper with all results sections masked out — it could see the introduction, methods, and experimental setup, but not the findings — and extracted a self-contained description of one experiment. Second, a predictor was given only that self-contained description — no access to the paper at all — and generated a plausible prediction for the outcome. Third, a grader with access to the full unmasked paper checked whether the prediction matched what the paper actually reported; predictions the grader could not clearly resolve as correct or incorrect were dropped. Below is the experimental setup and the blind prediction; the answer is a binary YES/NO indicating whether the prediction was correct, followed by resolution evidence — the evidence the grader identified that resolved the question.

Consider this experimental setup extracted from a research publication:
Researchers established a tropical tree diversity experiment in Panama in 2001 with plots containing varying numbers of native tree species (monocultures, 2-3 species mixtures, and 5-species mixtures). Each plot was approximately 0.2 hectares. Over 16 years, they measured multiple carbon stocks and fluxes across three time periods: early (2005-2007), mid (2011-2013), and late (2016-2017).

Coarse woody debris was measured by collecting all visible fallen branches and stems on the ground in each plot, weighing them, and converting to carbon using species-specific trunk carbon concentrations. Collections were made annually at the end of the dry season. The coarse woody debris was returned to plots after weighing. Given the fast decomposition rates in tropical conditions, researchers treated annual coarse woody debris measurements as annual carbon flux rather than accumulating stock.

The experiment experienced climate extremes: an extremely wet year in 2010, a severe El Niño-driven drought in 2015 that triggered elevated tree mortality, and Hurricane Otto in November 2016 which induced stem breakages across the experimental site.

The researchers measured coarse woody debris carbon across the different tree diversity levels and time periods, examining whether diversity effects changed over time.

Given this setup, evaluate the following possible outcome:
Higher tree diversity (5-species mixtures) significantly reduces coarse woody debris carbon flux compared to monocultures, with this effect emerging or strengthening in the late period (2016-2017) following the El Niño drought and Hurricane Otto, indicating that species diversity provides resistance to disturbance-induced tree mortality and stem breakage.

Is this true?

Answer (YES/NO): NO